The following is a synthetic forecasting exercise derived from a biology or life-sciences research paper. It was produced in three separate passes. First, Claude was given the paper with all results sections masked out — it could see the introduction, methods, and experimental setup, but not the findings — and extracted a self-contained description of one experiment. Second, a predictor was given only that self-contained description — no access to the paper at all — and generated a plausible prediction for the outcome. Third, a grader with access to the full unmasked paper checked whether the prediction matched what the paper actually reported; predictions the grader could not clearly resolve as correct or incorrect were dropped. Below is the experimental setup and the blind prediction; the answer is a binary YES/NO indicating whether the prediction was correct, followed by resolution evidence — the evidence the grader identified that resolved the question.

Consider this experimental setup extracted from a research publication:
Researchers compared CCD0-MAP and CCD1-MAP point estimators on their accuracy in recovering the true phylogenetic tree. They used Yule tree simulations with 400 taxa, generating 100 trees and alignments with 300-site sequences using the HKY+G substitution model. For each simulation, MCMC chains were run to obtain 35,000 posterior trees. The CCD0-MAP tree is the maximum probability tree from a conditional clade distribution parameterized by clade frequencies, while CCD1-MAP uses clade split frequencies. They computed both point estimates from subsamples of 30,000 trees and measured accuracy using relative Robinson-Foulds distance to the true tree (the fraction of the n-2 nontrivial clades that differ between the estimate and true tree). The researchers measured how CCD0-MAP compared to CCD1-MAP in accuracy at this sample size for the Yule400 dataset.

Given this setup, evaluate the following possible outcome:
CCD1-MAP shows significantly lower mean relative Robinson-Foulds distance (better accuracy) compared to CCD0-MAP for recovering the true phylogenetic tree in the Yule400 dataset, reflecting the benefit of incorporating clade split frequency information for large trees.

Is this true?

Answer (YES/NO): NO